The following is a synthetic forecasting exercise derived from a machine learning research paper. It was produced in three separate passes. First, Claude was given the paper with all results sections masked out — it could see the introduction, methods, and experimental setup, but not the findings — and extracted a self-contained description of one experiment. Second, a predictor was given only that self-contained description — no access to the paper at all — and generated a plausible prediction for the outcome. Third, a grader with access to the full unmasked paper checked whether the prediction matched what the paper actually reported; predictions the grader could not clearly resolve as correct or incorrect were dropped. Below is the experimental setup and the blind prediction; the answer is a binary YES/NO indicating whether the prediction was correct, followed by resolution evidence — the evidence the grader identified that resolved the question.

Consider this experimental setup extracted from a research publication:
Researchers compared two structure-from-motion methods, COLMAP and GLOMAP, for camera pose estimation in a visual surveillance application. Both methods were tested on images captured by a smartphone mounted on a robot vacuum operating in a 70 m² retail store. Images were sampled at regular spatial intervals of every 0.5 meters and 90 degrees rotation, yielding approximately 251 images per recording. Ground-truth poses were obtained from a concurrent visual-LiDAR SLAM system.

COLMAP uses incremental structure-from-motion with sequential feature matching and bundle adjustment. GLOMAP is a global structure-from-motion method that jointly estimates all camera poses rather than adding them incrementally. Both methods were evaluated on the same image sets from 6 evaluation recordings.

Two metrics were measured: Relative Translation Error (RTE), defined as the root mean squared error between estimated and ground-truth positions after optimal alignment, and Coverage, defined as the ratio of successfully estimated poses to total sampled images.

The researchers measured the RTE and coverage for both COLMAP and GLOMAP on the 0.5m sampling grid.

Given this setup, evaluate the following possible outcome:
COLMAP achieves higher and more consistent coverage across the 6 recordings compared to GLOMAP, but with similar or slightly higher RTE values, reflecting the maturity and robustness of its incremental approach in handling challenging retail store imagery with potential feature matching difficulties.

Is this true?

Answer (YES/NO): NO